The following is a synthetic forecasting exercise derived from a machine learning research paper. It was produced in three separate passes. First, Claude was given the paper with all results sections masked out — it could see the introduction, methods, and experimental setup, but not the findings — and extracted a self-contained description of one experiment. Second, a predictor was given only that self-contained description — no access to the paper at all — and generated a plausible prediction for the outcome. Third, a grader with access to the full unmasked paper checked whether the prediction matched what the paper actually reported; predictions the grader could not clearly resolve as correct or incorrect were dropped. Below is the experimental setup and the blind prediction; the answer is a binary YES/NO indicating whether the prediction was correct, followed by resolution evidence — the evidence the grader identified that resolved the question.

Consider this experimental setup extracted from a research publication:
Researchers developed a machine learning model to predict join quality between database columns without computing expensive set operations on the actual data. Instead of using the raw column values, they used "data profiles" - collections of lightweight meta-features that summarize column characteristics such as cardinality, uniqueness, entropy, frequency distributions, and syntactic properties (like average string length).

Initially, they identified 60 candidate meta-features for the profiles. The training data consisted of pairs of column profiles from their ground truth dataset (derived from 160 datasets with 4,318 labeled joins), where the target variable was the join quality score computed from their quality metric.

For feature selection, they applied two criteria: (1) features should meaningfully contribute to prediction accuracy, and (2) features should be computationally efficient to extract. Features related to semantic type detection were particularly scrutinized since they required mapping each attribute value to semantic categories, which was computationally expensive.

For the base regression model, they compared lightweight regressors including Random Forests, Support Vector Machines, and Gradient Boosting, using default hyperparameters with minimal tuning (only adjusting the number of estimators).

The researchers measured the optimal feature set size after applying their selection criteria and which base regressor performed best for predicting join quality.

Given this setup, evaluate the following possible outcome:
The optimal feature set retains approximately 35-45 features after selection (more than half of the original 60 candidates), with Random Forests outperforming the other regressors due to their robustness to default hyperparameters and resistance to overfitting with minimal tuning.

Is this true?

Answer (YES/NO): NO